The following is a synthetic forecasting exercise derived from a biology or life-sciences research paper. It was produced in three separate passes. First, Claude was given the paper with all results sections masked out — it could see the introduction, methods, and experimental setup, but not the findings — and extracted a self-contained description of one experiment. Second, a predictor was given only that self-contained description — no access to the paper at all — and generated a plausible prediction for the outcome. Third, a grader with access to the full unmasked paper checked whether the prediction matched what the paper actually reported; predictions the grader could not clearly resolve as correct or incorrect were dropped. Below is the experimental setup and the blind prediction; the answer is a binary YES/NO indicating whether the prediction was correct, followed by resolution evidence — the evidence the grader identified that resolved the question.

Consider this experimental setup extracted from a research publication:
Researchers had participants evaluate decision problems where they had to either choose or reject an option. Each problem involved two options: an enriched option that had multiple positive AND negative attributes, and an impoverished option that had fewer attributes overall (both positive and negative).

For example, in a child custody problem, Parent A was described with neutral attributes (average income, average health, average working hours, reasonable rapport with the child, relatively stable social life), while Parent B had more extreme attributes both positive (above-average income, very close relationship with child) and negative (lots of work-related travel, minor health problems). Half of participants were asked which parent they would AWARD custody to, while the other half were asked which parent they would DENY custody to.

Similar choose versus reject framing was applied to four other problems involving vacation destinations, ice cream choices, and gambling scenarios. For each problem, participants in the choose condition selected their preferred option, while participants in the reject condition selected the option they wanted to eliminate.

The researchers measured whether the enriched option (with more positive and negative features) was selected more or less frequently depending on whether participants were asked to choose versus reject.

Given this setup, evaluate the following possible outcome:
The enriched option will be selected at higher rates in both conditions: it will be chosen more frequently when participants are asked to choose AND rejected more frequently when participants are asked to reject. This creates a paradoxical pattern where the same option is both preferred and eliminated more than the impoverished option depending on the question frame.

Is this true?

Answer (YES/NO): YES